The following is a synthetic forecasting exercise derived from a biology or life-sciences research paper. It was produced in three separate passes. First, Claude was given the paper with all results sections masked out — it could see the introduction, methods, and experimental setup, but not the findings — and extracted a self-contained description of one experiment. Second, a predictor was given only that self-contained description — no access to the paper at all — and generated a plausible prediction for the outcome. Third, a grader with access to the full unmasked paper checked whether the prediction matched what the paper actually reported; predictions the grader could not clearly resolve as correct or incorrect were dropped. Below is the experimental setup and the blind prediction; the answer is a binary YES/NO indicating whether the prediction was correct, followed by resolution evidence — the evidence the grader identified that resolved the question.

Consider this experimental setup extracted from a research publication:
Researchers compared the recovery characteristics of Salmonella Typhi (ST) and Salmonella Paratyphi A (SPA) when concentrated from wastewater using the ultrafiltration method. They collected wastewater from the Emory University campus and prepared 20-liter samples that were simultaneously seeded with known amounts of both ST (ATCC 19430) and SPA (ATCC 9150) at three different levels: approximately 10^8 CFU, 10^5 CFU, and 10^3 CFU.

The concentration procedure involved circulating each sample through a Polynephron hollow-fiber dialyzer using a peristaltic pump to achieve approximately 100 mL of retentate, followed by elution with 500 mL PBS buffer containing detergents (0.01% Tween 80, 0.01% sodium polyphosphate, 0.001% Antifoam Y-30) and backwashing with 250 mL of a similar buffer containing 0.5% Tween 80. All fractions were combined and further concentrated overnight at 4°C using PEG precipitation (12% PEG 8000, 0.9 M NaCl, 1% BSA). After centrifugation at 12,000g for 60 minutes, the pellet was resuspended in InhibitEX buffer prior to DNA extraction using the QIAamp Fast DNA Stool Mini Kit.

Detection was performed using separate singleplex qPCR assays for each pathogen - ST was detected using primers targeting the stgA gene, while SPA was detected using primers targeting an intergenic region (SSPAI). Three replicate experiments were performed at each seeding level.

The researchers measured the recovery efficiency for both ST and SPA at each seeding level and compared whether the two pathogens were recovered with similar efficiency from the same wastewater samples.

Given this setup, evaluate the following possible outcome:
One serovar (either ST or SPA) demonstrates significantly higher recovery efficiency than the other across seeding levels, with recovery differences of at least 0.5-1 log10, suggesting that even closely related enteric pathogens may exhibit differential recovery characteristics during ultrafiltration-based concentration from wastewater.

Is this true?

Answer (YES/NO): NO